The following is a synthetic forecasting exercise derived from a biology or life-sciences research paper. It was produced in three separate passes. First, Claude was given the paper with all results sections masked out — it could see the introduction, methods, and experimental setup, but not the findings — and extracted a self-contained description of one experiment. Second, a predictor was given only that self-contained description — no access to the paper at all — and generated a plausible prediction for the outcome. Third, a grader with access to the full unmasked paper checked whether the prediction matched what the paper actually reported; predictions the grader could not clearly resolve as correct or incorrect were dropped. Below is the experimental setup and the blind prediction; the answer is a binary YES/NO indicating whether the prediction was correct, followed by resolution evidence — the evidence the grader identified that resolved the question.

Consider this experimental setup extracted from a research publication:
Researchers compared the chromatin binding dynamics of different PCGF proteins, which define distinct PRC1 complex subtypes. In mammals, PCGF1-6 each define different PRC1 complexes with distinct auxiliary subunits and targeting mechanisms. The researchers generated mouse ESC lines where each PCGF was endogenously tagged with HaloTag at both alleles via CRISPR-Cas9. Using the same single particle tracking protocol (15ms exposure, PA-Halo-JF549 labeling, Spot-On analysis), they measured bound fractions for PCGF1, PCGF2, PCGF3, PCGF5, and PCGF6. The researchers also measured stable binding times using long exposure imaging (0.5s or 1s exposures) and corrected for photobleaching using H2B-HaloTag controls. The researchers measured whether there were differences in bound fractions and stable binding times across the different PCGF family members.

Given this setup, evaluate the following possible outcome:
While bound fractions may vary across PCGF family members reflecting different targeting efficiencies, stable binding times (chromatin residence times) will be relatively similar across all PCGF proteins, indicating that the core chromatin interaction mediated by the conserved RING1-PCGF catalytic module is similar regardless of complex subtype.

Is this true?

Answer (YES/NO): NO